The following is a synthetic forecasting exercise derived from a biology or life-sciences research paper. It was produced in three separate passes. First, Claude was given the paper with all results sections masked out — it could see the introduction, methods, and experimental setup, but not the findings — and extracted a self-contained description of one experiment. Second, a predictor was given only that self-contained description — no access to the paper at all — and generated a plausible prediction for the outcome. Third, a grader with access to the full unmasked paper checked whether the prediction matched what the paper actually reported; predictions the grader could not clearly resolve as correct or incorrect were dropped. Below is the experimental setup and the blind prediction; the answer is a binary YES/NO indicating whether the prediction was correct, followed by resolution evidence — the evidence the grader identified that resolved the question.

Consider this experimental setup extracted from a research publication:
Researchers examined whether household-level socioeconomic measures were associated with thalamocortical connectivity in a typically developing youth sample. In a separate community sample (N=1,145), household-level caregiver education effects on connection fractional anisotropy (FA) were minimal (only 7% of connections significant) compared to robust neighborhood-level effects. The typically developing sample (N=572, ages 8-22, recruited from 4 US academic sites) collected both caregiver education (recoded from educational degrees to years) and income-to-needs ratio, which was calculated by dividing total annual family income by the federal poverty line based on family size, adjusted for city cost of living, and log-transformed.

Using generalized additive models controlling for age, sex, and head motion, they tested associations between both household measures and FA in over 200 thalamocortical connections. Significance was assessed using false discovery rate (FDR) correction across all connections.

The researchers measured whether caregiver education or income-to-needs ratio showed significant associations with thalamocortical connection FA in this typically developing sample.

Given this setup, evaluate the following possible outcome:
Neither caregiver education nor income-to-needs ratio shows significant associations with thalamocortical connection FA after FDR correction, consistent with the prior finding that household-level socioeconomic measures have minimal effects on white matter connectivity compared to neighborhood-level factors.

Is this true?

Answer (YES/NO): YES